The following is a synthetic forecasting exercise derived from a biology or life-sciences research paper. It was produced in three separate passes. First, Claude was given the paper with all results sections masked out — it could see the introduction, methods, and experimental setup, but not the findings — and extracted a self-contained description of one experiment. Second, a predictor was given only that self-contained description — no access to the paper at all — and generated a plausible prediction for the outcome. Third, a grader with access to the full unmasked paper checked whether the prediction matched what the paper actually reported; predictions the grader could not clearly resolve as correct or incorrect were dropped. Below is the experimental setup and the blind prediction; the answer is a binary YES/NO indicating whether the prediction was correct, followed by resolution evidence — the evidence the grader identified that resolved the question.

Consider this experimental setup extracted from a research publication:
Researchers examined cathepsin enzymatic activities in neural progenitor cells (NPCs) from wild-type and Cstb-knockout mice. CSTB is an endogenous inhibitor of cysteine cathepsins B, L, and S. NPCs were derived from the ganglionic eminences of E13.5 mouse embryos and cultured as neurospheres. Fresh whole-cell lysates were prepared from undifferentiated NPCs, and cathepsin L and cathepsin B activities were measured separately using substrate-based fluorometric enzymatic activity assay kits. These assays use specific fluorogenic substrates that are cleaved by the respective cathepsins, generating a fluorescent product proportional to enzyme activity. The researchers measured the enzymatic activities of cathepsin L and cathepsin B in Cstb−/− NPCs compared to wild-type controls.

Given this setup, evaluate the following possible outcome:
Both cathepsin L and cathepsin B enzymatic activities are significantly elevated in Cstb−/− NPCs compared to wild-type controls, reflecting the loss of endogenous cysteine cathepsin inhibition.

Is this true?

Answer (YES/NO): YES